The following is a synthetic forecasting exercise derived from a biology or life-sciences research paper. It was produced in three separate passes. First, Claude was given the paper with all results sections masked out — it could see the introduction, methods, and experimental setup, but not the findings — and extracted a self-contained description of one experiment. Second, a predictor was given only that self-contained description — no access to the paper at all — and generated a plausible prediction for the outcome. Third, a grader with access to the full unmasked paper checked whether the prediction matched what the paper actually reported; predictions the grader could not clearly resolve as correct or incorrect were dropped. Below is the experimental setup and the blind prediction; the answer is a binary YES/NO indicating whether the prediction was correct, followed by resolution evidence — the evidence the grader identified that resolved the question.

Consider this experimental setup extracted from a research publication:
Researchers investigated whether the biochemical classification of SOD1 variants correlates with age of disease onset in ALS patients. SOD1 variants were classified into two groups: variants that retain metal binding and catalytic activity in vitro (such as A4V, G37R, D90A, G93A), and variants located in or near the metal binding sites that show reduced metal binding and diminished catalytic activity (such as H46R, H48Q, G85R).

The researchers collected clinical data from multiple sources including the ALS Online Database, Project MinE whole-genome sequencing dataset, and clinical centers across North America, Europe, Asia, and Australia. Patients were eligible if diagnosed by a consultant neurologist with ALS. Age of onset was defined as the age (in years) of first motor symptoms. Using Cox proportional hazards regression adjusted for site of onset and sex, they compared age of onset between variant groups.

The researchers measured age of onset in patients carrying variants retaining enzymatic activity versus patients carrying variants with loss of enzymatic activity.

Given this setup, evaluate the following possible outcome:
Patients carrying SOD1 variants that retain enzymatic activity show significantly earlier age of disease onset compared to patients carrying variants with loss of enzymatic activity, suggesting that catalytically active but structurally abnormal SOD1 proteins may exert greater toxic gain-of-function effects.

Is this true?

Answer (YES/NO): NO